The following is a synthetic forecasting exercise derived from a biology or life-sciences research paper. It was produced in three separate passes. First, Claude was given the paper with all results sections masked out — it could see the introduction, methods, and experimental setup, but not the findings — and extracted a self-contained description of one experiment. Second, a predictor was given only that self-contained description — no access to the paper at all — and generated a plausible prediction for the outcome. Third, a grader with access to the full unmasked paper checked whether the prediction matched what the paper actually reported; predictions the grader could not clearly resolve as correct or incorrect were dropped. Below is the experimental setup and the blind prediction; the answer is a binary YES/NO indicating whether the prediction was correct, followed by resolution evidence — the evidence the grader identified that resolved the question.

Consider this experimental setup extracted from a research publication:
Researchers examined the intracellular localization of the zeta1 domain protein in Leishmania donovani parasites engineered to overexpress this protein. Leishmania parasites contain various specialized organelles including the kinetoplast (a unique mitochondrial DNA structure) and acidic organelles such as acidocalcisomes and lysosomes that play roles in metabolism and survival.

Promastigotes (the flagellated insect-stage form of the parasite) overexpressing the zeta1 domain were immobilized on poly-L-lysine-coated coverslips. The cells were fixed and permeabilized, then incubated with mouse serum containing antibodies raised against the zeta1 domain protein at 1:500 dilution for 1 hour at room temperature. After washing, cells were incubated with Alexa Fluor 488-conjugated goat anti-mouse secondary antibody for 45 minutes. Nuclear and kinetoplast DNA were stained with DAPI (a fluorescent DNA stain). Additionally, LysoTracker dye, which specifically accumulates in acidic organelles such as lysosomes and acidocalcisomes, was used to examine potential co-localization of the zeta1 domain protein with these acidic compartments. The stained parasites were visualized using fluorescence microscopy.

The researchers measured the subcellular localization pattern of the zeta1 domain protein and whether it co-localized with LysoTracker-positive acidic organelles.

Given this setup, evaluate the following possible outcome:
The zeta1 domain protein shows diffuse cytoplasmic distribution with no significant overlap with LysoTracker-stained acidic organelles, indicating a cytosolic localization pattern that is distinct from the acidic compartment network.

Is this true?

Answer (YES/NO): NO